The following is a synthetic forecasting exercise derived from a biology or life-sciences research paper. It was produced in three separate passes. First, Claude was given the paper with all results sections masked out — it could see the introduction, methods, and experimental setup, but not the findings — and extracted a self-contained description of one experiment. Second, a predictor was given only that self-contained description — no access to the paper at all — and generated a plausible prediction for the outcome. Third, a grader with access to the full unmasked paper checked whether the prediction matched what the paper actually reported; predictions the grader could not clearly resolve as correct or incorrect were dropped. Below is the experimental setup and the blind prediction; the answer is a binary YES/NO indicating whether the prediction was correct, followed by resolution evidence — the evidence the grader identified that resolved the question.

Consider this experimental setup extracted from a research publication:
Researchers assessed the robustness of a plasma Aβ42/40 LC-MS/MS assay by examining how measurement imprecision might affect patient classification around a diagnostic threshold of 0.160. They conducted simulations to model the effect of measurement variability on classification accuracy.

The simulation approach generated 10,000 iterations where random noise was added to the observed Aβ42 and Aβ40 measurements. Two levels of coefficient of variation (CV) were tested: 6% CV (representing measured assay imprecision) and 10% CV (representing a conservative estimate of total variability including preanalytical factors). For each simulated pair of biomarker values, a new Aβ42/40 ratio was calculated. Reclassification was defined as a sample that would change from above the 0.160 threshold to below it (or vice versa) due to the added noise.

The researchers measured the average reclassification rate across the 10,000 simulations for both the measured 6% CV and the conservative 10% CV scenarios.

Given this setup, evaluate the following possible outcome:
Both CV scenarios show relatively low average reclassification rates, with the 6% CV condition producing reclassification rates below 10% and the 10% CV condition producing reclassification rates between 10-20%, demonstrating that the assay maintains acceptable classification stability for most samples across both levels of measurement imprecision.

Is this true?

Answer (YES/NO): NO